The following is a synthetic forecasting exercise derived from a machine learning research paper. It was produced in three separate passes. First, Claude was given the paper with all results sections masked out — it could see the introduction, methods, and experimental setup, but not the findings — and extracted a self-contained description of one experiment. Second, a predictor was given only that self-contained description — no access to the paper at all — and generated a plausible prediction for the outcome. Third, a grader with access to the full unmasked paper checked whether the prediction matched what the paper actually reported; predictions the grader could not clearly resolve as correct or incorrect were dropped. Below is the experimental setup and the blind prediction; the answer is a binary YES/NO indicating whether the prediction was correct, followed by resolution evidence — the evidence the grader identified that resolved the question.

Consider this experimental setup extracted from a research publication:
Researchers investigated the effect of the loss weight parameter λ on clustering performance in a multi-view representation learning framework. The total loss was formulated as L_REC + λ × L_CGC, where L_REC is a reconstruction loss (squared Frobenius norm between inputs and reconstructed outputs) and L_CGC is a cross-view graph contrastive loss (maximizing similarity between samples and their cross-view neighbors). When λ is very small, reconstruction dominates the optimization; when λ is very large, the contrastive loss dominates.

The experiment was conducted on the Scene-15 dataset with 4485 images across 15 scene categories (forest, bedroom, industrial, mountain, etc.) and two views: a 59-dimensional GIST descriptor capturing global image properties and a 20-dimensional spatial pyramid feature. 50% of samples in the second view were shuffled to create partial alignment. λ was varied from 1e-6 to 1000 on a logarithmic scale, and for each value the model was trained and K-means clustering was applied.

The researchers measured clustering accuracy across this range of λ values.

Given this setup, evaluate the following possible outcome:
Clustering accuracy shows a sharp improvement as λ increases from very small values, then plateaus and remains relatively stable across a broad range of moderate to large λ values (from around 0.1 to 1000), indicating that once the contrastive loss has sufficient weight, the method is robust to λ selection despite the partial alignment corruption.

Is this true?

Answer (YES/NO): NO